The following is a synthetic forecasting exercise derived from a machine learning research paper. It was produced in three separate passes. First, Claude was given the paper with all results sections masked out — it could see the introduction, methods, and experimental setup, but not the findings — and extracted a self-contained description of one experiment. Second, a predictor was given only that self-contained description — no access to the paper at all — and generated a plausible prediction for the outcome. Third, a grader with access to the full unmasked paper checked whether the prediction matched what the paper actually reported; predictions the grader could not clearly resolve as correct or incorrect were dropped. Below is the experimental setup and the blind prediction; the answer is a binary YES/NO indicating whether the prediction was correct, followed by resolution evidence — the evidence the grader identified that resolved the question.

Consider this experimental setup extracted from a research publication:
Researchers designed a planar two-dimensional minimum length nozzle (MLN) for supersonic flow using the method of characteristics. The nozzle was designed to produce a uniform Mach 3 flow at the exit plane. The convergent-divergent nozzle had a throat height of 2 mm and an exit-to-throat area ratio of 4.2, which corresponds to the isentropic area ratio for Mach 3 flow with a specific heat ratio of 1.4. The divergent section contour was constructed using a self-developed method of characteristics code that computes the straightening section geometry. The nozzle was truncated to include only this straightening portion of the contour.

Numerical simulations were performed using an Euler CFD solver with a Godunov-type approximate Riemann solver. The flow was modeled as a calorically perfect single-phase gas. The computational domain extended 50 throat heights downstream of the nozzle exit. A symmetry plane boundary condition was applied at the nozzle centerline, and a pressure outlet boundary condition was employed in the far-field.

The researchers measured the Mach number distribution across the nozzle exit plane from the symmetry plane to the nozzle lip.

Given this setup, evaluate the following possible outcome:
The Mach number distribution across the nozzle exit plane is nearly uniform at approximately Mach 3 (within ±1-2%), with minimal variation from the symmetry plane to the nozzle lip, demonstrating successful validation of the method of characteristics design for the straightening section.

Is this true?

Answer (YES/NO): NO